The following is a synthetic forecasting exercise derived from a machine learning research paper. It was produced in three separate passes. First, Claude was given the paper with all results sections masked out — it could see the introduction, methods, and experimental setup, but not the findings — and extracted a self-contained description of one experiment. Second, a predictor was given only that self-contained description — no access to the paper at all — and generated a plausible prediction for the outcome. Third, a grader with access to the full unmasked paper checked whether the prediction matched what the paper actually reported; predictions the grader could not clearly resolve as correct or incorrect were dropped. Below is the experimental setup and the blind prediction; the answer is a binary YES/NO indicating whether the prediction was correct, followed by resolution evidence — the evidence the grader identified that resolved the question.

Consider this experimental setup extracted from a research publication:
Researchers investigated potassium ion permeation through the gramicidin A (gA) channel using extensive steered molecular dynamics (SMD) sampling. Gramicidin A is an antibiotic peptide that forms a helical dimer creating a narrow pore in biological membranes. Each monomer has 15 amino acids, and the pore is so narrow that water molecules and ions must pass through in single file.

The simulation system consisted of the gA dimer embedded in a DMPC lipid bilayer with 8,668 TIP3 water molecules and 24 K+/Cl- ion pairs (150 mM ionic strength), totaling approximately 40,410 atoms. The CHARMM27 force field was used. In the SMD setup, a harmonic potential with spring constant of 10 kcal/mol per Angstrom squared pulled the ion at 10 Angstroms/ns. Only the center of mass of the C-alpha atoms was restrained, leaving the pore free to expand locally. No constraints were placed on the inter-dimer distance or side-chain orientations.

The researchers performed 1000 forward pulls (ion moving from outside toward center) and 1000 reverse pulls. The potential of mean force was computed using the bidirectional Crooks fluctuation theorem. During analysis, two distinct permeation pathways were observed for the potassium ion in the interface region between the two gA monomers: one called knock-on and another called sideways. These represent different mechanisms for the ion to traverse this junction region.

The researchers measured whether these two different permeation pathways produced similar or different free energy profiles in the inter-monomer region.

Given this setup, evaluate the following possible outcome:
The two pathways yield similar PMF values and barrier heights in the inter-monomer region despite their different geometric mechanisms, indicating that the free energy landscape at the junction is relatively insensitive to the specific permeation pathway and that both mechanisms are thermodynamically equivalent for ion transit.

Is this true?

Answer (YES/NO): NO